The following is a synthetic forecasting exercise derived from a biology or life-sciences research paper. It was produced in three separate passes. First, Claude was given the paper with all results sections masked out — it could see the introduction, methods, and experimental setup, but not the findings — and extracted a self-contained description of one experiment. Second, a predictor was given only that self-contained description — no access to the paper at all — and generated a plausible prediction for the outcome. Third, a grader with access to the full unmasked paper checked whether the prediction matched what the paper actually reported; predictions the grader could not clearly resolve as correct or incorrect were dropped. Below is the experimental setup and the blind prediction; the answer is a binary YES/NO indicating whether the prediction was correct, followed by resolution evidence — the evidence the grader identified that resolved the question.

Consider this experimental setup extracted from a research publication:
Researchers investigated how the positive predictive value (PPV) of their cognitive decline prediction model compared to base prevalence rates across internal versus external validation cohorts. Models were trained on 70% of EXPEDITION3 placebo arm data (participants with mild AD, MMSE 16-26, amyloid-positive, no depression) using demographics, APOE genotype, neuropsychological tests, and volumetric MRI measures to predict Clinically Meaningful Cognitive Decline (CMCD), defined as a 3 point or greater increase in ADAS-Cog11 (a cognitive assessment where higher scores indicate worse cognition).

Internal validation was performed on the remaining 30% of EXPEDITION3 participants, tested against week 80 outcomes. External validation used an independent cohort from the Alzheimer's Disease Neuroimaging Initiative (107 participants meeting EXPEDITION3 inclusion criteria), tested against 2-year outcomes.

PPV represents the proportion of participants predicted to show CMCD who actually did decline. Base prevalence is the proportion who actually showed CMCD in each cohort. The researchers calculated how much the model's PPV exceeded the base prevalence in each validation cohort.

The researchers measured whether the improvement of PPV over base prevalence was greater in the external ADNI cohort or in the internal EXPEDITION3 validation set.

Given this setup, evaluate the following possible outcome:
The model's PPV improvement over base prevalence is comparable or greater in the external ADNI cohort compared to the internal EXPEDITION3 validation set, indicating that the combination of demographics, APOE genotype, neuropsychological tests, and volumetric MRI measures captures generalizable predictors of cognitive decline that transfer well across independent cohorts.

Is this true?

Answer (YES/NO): YES